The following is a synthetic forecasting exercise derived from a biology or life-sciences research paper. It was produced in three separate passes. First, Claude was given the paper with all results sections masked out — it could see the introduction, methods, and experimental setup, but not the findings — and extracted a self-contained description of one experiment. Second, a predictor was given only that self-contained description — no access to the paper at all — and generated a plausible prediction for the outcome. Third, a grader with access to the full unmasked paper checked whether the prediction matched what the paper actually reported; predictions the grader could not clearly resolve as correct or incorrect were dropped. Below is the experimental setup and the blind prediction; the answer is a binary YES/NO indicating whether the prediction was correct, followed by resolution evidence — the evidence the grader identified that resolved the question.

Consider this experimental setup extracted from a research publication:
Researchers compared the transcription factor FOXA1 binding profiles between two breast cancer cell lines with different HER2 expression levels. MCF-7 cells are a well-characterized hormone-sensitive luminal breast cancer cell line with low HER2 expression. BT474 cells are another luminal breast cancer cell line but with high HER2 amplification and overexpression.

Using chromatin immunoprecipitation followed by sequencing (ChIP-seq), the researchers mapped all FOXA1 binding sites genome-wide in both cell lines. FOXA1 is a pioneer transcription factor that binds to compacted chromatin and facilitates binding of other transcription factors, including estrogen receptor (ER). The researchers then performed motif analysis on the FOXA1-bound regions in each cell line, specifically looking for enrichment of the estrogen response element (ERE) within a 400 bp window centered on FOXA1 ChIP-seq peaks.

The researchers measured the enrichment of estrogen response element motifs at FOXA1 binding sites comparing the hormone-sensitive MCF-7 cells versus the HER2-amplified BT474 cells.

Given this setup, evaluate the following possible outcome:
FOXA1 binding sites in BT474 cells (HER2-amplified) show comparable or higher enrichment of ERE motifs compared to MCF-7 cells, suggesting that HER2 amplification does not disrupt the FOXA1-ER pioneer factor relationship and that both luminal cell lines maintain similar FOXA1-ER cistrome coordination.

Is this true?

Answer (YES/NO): NO